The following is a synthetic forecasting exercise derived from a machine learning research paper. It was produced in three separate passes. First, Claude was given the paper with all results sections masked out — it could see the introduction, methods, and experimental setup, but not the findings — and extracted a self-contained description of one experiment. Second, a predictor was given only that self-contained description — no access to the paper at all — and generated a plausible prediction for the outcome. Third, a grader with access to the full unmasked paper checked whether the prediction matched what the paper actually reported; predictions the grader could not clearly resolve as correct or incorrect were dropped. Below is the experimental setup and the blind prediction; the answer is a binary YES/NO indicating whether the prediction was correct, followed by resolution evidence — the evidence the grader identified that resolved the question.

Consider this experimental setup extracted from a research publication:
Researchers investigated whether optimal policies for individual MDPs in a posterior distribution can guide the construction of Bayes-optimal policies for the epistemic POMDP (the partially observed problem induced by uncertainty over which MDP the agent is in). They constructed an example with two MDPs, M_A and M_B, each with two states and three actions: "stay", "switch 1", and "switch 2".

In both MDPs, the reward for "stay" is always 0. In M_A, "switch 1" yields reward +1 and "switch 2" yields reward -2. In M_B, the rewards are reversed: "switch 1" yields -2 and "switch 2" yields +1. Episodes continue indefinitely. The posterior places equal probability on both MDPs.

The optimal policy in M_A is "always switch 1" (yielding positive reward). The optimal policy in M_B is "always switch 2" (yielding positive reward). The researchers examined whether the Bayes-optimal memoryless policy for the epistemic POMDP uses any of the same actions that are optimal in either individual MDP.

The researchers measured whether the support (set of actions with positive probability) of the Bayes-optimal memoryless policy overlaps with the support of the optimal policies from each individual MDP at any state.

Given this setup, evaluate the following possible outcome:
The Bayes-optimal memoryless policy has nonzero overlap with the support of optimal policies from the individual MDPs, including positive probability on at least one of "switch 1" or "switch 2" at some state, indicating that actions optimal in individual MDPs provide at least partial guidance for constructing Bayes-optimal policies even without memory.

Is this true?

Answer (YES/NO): NO